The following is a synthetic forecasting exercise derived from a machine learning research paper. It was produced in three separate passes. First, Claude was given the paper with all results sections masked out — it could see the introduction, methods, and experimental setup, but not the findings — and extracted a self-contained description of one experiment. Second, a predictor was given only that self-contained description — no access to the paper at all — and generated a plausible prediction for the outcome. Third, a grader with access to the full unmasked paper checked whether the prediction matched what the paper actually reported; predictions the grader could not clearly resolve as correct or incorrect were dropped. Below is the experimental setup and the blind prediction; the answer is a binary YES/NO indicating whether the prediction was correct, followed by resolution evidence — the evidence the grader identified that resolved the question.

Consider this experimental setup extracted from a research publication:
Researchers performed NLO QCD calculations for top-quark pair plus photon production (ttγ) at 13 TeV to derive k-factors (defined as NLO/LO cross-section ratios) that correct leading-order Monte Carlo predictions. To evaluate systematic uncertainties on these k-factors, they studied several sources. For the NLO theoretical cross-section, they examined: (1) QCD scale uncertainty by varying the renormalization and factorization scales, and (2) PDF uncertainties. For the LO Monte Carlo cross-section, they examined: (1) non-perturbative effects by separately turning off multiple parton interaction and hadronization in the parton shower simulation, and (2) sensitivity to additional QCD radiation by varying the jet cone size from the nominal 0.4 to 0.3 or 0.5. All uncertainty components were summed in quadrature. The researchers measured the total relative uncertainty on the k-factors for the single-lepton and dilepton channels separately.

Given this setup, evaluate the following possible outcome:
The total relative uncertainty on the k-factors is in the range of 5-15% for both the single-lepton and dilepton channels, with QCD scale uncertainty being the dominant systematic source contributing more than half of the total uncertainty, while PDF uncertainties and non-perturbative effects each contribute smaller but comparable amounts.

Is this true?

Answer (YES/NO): NO